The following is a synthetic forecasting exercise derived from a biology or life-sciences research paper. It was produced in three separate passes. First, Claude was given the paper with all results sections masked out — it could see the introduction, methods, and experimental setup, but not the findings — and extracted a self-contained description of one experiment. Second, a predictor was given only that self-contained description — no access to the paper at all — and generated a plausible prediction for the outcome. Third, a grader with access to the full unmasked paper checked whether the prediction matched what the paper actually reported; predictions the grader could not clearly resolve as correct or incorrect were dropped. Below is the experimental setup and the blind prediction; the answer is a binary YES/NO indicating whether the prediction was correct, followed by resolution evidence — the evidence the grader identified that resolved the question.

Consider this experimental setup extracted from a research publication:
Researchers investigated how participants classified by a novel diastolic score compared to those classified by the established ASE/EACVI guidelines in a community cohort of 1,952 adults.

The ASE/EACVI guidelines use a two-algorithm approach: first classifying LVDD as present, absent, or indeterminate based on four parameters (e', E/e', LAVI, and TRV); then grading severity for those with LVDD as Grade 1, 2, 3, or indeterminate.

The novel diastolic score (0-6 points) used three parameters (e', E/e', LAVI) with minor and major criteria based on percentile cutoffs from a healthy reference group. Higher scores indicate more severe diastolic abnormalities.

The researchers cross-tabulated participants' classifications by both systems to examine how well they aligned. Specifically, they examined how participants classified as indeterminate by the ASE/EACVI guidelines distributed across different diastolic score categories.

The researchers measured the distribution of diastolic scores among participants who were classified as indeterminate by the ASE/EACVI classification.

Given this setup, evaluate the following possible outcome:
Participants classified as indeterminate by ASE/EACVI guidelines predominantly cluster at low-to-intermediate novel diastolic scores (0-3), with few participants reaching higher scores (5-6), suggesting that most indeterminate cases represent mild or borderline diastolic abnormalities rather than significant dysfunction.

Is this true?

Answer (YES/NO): NO